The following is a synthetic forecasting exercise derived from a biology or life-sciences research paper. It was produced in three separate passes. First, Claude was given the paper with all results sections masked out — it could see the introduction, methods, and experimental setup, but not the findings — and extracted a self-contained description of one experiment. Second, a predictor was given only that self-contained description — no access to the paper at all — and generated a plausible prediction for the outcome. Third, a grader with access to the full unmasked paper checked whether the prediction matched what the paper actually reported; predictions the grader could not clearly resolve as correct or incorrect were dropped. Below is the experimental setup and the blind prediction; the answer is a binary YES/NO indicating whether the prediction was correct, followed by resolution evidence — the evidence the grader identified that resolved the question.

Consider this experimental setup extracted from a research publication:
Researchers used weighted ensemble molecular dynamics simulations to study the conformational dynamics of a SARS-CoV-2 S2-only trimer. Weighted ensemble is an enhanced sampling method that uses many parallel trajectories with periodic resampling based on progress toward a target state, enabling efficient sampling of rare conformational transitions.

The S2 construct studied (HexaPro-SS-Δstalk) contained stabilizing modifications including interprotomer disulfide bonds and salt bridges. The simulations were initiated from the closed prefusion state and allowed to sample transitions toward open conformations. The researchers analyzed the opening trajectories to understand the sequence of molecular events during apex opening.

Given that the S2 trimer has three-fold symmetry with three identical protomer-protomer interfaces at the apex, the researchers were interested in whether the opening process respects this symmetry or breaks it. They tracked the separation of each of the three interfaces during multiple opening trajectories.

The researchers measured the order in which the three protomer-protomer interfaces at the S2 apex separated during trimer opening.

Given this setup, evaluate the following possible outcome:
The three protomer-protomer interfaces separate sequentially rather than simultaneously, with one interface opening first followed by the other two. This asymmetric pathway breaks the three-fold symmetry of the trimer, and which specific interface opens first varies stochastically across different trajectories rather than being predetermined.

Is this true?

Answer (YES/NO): YES